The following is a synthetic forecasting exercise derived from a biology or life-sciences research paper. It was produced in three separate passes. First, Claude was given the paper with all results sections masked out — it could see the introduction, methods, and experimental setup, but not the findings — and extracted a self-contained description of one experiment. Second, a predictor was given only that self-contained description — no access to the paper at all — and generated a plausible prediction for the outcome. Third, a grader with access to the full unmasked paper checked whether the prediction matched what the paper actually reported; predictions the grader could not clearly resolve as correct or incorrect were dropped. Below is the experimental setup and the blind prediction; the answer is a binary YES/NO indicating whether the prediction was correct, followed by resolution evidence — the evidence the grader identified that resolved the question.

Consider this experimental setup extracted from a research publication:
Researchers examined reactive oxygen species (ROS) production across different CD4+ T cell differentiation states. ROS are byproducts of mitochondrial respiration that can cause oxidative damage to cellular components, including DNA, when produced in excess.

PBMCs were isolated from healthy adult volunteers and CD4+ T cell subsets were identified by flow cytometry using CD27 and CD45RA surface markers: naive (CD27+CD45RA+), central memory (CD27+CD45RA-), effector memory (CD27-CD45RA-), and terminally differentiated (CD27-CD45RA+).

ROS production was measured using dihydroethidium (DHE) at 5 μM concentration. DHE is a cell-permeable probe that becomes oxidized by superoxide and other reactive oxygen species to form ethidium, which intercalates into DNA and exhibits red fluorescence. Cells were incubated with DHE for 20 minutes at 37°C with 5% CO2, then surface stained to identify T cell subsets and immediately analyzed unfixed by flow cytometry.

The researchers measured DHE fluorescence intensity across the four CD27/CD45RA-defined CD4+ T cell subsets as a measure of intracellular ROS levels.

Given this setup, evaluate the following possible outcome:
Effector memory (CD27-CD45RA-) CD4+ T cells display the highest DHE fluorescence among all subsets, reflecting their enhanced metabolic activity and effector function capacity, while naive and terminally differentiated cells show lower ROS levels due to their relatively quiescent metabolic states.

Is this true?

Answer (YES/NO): NO